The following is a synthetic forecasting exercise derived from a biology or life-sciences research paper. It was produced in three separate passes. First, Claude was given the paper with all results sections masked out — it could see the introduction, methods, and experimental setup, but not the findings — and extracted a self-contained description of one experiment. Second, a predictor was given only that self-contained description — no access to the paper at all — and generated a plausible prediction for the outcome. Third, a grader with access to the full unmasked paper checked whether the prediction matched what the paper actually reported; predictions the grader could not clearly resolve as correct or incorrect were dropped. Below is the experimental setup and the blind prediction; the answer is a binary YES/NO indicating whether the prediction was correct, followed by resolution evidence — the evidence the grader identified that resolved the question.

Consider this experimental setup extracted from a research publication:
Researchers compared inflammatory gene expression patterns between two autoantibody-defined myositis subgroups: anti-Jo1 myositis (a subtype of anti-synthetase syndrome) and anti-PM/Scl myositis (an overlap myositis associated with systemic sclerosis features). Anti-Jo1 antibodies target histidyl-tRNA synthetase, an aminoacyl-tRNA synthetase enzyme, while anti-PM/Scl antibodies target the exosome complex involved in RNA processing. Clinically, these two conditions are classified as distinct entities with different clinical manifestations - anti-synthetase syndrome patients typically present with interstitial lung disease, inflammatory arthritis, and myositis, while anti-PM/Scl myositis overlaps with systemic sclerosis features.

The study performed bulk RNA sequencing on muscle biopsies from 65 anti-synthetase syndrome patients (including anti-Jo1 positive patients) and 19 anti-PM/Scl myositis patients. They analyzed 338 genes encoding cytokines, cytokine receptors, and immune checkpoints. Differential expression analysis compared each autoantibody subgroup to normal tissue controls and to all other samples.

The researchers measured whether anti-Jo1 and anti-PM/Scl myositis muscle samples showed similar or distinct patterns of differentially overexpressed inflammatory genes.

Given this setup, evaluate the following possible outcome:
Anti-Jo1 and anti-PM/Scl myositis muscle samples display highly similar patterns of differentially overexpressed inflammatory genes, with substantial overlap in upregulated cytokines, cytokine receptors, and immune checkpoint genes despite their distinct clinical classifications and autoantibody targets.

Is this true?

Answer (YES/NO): YES